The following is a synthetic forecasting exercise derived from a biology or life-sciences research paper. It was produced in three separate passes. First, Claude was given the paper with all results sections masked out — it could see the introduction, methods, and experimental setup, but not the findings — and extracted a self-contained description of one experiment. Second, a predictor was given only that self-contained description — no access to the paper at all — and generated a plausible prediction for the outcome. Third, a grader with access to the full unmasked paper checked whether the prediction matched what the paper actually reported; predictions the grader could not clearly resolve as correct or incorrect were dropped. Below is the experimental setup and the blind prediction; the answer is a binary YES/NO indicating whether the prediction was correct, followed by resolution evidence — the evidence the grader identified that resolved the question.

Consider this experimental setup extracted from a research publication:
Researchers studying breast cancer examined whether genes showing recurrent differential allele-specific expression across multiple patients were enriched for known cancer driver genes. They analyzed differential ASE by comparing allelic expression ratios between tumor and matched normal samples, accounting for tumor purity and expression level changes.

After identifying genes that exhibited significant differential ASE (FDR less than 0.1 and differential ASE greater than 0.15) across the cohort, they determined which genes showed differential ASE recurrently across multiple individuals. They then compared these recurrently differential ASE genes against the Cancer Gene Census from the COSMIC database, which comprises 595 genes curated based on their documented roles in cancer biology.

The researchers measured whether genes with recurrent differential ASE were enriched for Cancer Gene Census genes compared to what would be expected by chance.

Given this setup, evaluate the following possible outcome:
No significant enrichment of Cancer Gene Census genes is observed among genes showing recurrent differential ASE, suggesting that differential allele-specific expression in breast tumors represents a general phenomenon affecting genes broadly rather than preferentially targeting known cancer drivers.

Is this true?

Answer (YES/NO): NO